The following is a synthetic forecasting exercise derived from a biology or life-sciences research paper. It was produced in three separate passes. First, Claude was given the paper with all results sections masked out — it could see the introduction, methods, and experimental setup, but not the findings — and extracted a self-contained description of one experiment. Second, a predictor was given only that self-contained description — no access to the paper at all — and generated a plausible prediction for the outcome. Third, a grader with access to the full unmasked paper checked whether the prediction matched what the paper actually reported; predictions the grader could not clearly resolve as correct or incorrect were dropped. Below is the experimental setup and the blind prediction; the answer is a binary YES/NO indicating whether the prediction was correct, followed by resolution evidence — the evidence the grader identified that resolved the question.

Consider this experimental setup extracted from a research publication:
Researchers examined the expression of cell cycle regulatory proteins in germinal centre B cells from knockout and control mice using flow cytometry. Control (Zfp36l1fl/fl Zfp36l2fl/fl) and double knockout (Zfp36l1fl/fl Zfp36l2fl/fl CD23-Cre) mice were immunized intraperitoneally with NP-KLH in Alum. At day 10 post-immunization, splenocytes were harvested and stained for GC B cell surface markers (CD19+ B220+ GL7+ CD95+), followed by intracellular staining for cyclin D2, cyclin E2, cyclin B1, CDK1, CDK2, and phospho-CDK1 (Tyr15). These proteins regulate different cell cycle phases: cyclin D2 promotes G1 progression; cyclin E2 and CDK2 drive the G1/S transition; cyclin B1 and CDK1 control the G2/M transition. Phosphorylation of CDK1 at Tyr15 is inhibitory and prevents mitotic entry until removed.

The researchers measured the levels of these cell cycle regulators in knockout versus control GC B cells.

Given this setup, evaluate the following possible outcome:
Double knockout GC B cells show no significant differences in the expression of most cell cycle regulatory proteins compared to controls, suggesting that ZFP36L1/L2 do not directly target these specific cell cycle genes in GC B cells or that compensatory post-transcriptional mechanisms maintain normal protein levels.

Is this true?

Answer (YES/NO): NO